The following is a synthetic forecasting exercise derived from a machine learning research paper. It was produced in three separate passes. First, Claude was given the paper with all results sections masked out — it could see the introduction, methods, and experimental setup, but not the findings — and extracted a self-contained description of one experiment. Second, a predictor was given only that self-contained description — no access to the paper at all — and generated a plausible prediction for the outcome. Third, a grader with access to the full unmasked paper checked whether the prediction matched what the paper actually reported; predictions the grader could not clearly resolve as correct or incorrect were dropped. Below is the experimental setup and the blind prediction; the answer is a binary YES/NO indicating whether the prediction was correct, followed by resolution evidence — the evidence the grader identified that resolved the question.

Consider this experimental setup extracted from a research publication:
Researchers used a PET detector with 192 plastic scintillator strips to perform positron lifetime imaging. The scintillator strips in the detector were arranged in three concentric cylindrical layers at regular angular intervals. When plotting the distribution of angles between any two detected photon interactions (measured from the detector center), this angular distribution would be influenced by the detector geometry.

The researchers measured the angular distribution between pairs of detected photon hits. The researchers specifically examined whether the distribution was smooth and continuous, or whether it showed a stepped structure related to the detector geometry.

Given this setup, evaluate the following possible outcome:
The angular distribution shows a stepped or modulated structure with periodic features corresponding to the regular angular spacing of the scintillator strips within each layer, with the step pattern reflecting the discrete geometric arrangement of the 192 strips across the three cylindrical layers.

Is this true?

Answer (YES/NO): YES